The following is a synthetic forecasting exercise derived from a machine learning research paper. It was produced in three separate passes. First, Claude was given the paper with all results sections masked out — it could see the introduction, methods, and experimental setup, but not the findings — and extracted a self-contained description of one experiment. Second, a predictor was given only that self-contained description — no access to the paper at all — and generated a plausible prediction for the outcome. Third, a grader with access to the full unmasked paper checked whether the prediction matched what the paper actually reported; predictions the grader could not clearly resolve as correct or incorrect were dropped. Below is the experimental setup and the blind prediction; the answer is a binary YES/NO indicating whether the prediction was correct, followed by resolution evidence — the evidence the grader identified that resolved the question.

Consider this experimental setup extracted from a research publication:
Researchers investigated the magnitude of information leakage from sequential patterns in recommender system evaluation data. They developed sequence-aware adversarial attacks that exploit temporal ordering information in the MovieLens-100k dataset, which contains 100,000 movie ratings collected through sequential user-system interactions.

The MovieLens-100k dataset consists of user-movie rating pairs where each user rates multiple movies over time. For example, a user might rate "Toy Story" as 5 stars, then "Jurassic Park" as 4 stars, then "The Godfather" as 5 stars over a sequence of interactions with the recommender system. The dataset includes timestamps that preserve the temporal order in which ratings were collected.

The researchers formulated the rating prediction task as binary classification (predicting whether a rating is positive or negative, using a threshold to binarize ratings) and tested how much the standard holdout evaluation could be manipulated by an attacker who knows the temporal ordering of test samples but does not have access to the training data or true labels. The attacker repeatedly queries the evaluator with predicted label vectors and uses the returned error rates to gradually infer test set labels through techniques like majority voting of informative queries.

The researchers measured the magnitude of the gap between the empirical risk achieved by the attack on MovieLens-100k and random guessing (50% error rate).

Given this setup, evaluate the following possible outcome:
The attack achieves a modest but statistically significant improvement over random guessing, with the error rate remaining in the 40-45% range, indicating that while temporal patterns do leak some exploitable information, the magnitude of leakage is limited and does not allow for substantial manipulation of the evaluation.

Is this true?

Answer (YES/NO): NO